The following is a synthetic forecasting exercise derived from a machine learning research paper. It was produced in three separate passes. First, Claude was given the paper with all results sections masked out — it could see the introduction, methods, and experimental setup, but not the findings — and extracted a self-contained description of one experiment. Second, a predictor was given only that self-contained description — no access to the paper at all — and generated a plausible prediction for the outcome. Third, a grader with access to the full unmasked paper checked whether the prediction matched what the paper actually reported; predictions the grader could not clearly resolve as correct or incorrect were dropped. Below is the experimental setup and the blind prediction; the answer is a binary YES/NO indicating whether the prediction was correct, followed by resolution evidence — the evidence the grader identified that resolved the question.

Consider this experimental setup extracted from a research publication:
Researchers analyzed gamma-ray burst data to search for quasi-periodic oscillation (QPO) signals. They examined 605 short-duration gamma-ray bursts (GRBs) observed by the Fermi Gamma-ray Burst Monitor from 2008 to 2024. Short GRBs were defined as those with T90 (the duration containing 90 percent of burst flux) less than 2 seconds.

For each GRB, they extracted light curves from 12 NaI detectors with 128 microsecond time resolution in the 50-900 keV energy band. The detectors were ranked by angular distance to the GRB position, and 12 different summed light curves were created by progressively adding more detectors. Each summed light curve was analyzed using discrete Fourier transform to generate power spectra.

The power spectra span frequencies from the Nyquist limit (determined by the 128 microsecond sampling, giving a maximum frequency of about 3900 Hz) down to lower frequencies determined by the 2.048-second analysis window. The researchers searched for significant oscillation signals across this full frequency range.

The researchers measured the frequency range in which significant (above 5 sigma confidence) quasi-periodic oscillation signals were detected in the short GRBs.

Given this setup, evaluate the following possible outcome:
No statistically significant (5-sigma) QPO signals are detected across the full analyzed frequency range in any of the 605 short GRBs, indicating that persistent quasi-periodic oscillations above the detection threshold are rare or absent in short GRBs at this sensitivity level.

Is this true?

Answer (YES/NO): NO